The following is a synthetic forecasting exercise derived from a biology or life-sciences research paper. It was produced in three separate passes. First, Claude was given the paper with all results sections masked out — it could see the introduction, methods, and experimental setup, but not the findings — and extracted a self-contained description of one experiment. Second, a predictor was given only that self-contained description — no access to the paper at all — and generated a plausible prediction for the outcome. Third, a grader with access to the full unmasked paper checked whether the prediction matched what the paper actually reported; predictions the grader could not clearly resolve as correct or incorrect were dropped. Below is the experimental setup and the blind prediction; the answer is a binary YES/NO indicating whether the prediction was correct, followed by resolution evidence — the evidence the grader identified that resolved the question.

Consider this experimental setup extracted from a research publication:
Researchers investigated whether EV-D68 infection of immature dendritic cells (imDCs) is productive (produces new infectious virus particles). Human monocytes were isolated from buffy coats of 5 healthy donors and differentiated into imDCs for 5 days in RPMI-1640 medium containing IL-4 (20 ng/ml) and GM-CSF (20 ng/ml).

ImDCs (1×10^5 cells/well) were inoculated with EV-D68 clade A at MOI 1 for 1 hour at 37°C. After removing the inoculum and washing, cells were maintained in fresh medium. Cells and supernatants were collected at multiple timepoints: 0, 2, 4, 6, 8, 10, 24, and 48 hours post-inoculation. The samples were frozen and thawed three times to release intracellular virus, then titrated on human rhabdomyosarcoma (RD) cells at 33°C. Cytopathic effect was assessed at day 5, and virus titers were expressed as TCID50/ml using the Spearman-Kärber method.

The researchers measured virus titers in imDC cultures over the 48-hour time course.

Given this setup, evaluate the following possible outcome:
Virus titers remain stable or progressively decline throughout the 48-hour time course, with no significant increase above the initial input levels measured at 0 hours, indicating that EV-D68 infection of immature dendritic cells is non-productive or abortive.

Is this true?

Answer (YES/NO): NO